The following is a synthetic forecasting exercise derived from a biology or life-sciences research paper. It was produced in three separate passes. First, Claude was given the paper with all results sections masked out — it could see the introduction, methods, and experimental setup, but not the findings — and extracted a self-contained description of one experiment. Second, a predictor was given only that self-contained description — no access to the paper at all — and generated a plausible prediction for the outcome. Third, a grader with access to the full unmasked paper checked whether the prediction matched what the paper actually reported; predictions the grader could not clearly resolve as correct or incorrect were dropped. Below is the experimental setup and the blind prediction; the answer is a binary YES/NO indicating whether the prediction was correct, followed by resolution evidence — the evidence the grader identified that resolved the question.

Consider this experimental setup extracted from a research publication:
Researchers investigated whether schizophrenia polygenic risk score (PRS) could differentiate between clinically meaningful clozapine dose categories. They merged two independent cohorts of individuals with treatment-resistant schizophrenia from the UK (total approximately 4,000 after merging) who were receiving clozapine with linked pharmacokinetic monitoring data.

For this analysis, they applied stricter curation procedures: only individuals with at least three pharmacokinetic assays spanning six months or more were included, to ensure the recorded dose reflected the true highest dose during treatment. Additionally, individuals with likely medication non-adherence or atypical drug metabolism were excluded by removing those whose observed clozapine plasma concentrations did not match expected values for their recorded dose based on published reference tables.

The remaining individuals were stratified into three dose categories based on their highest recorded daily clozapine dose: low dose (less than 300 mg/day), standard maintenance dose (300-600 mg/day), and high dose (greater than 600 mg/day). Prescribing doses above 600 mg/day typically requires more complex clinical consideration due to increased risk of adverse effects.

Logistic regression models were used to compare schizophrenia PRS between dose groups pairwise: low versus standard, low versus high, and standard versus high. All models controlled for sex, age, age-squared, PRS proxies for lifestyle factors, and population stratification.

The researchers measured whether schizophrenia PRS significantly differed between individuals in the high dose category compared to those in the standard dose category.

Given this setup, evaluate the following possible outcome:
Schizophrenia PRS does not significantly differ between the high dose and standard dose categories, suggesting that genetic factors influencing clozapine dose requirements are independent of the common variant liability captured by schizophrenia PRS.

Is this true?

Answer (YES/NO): NO